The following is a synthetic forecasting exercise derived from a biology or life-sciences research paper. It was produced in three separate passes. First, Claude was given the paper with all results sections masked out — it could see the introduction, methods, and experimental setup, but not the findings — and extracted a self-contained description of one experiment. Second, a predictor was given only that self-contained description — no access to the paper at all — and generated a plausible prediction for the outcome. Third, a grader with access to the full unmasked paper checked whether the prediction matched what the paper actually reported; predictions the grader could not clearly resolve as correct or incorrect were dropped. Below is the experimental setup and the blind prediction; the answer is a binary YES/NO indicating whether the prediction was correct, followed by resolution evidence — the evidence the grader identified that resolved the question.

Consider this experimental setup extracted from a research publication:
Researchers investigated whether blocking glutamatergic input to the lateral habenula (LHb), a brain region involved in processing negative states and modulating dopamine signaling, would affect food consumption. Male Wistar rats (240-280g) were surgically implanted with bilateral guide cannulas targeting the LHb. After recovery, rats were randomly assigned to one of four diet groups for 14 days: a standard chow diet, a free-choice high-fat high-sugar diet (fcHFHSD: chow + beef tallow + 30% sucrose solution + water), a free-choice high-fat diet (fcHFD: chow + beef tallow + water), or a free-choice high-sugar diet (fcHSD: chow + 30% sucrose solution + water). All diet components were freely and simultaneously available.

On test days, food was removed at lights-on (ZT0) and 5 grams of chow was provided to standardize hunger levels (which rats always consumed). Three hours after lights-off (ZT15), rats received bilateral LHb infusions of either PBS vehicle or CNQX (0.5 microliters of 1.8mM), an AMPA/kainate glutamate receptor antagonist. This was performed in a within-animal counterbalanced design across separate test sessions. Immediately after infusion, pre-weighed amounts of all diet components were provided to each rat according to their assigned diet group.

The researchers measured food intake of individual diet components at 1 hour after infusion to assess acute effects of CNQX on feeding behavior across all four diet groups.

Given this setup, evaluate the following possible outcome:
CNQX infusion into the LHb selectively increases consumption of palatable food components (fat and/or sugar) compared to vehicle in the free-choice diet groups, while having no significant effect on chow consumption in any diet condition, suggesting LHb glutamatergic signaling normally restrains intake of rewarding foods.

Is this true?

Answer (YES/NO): NO